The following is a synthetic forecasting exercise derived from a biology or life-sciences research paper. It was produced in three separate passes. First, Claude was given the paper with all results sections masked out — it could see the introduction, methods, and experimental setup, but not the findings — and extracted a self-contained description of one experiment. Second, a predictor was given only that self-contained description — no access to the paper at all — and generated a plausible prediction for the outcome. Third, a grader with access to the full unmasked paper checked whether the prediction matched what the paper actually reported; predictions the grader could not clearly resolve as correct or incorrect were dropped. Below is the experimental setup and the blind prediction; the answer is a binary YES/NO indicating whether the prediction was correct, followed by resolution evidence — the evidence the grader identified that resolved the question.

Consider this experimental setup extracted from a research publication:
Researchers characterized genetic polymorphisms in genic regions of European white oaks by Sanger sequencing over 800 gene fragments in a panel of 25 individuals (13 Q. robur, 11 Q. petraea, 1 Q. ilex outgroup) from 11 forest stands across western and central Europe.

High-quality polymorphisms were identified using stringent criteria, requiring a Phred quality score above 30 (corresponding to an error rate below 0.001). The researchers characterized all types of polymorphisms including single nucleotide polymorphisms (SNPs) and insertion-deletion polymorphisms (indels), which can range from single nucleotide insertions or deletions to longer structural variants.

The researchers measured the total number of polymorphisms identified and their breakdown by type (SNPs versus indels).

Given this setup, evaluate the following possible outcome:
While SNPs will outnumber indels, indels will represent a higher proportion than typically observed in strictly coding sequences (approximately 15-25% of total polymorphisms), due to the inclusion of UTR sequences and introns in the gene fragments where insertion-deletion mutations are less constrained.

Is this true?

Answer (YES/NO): NO